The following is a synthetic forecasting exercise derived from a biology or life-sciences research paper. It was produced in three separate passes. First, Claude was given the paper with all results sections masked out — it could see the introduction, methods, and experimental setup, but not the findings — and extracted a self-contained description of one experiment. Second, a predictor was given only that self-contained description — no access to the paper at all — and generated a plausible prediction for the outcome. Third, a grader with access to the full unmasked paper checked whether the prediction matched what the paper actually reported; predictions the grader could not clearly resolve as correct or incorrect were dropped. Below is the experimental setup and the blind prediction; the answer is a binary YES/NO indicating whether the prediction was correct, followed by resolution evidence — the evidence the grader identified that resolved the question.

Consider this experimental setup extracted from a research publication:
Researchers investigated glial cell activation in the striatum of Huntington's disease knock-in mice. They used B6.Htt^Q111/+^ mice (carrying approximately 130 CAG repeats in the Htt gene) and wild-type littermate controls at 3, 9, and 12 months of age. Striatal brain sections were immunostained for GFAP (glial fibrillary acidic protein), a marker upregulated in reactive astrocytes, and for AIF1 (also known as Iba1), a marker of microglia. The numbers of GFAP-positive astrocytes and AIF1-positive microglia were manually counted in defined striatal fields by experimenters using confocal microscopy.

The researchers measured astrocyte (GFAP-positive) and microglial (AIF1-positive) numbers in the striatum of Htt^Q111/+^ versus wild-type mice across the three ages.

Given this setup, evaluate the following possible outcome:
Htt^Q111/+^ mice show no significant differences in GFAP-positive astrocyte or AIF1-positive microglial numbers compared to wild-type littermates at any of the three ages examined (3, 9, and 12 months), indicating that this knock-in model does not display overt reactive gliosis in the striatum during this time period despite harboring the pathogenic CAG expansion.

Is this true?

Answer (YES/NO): NO